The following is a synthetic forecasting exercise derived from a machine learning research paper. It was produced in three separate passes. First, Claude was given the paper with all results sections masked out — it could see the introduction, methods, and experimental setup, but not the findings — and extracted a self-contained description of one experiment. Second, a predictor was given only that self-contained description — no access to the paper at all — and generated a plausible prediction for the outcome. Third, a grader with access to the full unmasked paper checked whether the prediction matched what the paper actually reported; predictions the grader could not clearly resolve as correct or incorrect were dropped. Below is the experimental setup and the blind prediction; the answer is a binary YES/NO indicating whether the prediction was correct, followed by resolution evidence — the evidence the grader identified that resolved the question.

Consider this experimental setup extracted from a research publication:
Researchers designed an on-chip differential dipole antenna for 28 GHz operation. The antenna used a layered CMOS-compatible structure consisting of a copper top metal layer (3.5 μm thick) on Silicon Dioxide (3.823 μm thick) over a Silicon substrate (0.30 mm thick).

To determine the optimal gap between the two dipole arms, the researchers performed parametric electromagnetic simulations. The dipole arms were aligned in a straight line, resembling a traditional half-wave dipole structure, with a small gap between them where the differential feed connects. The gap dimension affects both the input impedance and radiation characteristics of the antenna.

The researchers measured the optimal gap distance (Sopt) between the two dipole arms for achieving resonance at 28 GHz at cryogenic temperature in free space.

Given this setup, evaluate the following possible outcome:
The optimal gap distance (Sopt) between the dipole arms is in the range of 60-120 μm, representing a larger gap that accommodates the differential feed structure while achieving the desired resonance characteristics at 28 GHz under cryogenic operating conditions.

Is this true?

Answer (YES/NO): NO